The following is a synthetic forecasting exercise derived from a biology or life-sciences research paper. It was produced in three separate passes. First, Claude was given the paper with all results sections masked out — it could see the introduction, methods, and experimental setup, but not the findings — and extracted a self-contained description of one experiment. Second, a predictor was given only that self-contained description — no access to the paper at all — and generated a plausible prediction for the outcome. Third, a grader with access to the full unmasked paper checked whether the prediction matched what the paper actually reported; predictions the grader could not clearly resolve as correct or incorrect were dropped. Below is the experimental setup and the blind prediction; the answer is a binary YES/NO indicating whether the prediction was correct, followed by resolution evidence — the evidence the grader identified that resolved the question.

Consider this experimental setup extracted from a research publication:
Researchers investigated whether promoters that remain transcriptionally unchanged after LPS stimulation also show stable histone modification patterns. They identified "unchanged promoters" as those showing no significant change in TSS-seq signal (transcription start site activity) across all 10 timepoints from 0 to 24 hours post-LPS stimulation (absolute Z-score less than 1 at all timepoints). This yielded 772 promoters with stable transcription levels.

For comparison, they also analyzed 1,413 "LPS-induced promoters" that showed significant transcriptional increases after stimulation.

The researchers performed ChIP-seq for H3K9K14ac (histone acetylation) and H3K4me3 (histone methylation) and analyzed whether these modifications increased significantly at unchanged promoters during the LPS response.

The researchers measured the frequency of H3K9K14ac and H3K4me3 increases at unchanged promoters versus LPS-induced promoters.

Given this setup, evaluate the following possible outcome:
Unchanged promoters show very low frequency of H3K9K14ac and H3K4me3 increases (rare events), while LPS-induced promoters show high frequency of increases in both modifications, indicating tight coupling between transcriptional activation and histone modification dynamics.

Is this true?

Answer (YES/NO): NO